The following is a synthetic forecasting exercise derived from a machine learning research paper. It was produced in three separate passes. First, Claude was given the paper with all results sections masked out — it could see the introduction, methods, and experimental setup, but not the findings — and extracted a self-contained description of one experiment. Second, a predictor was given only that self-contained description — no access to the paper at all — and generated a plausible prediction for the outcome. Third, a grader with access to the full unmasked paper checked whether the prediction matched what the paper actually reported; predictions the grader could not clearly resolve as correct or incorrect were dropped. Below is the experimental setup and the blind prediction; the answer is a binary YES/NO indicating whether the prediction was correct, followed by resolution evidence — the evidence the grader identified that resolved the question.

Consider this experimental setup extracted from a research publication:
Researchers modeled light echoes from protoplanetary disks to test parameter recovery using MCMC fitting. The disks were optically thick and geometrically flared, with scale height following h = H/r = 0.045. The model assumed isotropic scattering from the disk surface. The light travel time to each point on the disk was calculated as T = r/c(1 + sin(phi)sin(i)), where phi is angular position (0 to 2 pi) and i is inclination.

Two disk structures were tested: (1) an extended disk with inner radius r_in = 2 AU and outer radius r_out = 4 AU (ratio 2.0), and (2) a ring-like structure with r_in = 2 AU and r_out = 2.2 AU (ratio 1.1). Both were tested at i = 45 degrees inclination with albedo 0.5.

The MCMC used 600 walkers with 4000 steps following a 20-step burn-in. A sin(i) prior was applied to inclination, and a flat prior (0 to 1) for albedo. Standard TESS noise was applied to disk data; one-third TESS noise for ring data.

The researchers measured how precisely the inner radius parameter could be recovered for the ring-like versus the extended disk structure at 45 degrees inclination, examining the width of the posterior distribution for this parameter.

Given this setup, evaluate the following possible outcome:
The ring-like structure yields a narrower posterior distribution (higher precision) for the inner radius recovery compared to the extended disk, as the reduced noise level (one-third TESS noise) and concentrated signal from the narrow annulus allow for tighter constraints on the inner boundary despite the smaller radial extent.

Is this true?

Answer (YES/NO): YES